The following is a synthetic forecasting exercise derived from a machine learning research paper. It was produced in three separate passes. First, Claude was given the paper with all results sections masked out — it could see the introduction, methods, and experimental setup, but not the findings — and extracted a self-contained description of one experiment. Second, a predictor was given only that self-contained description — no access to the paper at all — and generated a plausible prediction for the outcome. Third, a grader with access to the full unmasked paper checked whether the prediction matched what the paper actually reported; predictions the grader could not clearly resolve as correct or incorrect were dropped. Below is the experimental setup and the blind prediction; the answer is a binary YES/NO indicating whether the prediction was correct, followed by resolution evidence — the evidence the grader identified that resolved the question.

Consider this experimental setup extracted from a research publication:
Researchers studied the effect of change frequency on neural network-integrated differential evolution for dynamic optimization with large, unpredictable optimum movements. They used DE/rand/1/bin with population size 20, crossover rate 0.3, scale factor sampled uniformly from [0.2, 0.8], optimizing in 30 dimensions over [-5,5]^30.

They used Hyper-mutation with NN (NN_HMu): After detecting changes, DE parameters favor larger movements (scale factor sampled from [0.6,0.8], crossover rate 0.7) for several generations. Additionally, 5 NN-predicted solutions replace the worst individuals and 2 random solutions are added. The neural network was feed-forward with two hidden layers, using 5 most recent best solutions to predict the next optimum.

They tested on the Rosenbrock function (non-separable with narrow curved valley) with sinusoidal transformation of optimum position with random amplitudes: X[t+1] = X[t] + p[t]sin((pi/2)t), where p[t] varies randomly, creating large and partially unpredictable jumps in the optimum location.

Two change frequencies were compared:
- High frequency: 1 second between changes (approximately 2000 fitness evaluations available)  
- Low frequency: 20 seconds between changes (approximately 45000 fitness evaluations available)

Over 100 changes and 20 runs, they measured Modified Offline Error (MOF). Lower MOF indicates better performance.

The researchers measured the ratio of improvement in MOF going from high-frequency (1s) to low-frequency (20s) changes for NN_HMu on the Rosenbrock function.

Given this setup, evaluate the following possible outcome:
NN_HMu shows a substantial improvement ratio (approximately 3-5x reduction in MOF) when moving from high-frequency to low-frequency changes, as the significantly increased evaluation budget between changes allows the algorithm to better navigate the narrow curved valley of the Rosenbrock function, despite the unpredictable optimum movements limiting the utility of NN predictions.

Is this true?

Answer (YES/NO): NO